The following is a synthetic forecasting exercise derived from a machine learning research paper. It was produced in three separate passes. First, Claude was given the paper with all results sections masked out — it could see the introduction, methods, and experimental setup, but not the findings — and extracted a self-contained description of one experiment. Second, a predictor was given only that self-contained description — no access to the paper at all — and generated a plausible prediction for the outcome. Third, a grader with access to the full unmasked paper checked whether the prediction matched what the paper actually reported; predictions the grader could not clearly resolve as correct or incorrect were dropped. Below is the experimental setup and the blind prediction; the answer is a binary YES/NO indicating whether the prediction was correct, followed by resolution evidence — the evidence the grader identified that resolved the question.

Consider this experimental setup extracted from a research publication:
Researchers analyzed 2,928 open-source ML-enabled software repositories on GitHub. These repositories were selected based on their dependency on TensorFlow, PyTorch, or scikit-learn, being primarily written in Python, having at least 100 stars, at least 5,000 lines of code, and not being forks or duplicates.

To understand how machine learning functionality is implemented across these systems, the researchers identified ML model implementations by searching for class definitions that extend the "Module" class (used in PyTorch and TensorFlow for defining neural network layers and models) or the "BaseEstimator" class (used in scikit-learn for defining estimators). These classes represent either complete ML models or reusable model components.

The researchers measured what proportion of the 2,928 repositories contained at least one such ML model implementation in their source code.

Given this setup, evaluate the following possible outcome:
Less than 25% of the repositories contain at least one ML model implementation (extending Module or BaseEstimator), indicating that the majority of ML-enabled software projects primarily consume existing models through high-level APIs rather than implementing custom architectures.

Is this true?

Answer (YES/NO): NO